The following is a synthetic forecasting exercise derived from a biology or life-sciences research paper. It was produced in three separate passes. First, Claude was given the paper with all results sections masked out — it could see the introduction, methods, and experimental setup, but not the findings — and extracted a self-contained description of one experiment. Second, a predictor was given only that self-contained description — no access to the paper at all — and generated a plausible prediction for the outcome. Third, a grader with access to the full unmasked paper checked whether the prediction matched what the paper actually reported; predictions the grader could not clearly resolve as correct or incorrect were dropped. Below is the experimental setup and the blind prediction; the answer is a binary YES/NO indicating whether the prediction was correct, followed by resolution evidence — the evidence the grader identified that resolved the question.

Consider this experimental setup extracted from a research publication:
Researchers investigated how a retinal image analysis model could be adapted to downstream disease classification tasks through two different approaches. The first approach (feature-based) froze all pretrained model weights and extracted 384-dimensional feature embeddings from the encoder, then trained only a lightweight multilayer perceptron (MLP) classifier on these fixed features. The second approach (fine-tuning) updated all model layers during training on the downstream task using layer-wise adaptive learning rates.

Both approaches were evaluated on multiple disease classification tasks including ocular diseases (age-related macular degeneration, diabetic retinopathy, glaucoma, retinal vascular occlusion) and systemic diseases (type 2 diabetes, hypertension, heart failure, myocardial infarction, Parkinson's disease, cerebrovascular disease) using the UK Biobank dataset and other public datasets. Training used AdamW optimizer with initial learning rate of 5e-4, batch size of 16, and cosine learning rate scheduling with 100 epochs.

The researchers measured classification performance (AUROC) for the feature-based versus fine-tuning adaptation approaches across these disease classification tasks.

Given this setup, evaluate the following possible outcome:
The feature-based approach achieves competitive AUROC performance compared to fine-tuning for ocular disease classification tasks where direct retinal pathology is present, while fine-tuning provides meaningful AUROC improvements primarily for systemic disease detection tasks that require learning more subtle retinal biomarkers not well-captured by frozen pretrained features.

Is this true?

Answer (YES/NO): NO